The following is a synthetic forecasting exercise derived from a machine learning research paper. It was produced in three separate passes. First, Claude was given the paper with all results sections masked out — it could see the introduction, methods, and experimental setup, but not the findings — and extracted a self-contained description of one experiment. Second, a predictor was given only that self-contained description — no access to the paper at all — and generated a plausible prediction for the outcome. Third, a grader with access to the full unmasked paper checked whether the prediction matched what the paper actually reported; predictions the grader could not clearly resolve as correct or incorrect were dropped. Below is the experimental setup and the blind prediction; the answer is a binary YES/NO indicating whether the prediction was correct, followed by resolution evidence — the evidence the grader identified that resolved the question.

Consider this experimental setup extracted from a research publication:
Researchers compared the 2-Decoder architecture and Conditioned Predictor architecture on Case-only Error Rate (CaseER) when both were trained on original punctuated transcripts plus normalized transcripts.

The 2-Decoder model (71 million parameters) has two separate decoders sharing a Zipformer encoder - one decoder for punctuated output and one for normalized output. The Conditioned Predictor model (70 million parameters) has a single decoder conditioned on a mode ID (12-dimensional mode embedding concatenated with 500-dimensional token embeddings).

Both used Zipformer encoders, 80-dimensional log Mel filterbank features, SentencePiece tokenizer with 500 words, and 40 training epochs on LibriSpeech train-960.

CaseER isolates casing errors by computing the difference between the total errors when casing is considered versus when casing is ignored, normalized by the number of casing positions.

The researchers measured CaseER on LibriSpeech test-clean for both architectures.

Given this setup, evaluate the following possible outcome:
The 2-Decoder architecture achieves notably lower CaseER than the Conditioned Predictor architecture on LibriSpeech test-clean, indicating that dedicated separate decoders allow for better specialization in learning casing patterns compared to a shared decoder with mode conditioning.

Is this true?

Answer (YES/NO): YES